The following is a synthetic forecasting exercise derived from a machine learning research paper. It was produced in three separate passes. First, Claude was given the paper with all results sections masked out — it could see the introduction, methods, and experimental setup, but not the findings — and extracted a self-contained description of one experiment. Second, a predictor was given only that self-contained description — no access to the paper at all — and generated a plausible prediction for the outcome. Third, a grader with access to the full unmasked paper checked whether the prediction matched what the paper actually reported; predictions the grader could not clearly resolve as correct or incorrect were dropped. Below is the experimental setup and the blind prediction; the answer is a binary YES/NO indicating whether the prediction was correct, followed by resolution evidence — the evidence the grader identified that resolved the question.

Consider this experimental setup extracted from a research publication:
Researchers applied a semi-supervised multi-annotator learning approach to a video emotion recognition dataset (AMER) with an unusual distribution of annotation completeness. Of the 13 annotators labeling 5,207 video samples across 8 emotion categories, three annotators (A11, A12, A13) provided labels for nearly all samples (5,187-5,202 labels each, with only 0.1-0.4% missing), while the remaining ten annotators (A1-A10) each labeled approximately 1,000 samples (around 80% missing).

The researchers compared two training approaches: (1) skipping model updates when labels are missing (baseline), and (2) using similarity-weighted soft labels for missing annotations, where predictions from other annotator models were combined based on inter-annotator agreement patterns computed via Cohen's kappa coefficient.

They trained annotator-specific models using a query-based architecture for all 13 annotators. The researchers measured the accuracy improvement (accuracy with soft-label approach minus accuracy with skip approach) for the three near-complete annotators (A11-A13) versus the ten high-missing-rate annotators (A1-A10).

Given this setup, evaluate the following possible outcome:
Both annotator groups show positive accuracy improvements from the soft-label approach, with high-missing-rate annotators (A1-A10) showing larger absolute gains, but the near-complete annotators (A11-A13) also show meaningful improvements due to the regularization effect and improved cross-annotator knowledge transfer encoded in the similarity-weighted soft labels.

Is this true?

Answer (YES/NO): NO